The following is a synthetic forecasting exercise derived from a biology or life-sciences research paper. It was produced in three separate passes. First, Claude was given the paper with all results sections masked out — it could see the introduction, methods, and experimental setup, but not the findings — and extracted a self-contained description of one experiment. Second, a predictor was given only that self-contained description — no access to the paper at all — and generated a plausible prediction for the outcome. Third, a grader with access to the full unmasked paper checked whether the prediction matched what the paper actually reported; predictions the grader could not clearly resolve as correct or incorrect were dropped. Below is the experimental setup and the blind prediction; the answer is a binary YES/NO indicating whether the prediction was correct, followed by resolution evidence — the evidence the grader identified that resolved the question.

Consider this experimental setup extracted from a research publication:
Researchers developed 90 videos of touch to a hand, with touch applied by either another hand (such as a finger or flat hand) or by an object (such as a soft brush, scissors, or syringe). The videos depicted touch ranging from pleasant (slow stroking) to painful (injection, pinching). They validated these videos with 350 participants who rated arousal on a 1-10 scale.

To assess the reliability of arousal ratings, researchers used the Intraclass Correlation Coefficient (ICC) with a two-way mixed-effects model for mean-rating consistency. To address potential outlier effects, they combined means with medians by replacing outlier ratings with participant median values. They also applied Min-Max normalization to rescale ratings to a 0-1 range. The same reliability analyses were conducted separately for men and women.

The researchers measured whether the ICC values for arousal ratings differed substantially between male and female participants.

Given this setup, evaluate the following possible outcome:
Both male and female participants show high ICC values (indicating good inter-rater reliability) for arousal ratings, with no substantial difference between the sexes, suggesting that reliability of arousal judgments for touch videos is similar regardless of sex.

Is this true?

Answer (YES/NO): YES